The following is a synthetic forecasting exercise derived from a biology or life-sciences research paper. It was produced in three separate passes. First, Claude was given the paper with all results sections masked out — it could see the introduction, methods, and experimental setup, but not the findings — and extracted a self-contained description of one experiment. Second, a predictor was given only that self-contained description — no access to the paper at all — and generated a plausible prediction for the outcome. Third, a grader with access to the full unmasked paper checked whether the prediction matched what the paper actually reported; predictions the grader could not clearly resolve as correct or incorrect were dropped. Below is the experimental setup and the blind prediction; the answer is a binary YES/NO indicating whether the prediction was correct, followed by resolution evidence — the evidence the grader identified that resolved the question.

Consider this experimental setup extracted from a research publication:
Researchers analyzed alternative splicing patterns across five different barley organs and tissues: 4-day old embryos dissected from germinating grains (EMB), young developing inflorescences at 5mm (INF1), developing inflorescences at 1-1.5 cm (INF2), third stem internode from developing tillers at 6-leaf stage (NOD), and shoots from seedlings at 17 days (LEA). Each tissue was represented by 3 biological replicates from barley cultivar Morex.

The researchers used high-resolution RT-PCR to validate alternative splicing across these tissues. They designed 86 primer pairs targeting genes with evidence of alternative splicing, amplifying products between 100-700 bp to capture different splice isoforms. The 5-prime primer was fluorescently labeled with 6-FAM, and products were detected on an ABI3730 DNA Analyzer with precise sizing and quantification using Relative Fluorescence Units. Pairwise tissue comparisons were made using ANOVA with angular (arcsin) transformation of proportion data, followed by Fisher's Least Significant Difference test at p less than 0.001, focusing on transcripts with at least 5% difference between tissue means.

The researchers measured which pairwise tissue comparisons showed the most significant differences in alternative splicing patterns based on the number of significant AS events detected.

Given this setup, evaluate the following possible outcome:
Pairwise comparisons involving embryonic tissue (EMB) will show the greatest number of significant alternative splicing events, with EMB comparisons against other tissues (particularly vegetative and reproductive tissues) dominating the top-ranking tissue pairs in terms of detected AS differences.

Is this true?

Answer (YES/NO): NO